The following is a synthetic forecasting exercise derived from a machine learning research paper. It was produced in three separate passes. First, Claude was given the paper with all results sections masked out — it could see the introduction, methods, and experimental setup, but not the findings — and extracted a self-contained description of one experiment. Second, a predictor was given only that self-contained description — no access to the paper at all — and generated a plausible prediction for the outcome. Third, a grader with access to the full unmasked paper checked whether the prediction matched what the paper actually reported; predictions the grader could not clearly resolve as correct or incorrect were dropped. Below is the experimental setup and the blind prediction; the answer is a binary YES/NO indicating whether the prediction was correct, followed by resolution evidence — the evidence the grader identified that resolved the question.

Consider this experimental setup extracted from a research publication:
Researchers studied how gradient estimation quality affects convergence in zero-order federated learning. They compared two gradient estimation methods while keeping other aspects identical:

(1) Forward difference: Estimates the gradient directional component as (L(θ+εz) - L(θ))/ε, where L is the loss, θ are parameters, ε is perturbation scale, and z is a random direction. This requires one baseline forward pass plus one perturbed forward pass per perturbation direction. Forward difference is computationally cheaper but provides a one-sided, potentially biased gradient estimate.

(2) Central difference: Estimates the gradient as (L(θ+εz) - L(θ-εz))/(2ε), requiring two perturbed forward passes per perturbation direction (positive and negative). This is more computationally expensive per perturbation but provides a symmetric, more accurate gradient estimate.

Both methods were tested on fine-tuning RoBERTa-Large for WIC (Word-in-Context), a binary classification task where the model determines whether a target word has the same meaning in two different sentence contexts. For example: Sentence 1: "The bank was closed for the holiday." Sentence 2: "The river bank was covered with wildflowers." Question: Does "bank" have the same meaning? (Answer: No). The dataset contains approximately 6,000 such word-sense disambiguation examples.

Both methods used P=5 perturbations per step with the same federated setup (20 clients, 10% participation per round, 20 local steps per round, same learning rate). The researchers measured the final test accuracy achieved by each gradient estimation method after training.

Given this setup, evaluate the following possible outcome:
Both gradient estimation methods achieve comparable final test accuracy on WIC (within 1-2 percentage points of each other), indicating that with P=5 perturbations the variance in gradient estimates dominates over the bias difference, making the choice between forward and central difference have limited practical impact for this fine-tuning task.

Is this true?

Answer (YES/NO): NO